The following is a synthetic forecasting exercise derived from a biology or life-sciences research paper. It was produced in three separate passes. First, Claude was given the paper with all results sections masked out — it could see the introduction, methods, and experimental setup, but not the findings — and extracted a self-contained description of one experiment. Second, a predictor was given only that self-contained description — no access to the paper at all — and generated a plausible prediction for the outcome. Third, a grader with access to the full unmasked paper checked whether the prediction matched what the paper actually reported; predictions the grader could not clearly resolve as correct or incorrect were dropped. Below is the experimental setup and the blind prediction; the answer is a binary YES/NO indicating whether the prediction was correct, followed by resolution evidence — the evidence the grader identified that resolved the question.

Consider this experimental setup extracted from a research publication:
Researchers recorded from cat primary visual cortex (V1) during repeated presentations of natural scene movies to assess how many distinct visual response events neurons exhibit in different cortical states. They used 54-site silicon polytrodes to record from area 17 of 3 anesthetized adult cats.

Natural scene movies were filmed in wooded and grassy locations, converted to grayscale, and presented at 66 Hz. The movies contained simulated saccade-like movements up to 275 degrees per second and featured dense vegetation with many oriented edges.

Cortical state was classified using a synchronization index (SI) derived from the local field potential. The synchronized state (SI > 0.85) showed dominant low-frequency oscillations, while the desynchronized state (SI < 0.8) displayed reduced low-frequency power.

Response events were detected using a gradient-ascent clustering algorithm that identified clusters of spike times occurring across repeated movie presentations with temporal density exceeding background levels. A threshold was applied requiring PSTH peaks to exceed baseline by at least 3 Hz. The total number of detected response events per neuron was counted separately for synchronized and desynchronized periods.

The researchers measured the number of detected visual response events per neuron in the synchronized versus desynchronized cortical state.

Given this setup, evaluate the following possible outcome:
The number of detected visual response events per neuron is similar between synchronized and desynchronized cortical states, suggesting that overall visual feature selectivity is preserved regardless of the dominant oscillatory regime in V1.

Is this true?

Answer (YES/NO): NO